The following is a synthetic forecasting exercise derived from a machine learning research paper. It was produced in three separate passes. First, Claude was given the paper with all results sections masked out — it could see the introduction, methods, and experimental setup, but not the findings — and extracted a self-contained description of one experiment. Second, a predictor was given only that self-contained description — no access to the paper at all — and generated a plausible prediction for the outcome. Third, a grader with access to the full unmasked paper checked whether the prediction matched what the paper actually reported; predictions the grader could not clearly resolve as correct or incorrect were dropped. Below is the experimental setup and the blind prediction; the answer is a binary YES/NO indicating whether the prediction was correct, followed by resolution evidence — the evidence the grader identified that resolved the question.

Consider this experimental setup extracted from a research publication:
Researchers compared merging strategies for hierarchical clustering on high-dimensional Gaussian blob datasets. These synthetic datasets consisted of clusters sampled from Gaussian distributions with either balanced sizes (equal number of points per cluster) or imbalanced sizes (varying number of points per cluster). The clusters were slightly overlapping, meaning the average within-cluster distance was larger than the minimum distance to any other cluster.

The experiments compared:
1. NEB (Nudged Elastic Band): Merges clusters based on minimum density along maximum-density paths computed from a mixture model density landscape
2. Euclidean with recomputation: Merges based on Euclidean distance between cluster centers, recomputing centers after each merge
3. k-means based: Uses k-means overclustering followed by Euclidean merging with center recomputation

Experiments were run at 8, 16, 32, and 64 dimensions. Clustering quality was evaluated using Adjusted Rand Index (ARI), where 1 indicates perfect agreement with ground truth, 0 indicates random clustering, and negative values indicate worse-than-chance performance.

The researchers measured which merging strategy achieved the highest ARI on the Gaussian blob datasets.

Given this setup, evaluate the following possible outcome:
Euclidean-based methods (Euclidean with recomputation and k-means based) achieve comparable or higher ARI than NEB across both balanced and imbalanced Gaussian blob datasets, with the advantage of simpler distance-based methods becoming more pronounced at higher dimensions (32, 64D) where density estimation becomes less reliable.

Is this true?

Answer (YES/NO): YES